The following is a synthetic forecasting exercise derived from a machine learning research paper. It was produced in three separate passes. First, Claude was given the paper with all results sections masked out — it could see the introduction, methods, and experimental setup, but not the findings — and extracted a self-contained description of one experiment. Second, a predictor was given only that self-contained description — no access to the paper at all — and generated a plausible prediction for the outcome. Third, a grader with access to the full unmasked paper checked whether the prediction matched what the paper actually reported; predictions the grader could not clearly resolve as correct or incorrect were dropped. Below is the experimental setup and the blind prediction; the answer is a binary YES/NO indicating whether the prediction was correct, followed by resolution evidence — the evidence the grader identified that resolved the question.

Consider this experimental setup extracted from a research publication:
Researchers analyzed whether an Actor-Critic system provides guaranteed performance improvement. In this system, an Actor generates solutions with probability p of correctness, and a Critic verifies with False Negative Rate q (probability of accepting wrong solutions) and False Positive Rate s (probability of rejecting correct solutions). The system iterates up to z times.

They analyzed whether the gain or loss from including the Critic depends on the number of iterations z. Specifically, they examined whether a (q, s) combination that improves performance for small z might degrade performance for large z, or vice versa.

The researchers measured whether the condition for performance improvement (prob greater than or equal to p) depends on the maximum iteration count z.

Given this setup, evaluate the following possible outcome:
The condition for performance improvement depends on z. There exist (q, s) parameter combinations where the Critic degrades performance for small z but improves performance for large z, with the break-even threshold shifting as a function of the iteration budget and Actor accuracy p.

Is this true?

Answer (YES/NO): NO